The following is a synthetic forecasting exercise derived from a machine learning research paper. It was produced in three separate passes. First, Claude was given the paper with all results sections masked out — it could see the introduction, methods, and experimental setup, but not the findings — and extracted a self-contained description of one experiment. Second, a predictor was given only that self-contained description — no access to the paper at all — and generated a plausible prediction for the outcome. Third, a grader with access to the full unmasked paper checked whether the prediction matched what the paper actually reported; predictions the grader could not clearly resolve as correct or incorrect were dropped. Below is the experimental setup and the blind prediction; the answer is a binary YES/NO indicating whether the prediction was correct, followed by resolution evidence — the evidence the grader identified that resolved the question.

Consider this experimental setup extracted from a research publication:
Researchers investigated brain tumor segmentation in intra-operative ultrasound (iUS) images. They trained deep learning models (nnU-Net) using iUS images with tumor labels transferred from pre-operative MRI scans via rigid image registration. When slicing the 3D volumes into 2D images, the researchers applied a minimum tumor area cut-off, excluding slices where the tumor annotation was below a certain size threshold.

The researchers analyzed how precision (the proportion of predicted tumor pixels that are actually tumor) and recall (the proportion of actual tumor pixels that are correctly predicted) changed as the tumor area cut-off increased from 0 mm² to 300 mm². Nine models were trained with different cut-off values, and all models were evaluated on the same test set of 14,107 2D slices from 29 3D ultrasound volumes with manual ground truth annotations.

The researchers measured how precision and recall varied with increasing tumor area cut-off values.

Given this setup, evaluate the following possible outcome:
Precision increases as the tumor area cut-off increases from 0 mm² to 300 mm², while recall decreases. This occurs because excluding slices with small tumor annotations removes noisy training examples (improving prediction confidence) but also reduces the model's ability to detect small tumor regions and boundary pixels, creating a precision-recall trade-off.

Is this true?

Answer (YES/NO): NO